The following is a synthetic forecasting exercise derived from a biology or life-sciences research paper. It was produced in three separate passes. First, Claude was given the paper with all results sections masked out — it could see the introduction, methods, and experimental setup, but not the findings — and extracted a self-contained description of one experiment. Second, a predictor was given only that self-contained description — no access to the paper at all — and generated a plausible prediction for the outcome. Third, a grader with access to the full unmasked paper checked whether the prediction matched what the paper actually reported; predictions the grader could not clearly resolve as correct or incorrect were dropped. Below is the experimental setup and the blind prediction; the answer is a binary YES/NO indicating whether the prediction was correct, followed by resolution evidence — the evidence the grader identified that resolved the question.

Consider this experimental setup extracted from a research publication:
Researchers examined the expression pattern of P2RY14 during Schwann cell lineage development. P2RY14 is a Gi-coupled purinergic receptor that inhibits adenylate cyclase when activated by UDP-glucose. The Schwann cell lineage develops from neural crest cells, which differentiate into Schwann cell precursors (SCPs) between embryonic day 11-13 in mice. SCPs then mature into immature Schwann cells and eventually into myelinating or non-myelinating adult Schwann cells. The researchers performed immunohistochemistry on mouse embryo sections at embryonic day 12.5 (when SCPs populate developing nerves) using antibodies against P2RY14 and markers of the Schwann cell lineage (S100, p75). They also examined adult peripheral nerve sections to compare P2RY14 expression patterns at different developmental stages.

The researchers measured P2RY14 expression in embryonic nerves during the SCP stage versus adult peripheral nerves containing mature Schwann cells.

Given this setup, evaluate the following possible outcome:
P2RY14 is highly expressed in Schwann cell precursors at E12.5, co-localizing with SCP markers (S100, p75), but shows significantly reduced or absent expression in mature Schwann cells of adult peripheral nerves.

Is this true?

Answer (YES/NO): NO